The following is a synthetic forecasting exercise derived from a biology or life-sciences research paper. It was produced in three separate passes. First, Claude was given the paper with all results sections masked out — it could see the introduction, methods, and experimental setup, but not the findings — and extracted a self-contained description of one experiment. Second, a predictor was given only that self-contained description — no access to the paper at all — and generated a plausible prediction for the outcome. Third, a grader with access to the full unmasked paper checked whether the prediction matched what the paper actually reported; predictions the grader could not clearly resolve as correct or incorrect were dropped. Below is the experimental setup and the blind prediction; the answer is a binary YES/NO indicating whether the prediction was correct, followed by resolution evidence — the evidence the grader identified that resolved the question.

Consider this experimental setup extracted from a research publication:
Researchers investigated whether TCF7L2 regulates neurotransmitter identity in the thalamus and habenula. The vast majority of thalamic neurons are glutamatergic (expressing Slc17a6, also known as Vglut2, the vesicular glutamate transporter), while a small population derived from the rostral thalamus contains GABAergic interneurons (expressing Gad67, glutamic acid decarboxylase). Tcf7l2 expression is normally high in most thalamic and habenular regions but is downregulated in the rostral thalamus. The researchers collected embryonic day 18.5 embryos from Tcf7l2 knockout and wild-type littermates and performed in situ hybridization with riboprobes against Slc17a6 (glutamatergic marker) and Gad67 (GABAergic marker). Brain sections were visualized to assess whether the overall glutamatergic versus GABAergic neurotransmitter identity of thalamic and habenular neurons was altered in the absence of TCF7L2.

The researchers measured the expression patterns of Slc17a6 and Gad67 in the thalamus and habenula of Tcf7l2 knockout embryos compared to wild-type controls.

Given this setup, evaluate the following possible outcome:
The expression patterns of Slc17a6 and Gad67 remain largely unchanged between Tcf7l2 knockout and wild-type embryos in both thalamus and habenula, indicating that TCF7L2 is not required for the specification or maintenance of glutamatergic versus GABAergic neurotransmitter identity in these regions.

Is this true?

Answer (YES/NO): YES